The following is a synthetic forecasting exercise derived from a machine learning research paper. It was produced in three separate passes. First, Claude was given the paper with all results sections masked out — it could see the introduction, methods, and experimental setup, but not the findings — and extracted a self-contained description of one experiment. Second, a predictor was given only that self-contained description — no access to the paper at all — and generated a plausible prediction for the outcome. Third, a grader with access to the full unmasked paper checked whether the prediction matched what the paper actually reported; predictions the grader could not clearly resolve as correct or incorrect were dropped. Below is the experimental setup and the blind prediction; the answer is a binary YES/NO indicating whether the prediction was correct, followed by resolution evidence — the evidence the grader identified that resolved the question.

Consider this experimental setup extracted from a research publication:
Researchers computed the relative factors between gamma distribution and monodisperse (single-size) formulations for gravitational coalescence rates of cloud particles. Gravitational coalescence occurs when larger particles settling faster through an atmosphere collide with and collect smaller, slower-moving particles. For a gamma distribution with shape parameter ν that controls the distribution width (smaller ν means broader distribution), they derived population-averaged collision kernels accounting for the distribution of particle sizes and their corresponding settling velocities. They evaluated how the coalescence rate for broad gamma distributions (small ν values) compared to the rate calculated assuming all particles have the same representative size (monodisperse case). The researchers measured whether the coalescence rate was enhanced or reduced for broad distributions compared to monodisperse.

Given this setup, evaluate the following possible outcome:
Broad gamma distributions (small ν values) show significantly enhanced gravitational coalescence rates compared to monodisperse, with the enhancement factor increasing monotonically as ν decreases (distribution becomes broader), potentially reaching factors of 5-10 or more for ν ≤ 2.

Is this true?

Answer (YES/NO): NO